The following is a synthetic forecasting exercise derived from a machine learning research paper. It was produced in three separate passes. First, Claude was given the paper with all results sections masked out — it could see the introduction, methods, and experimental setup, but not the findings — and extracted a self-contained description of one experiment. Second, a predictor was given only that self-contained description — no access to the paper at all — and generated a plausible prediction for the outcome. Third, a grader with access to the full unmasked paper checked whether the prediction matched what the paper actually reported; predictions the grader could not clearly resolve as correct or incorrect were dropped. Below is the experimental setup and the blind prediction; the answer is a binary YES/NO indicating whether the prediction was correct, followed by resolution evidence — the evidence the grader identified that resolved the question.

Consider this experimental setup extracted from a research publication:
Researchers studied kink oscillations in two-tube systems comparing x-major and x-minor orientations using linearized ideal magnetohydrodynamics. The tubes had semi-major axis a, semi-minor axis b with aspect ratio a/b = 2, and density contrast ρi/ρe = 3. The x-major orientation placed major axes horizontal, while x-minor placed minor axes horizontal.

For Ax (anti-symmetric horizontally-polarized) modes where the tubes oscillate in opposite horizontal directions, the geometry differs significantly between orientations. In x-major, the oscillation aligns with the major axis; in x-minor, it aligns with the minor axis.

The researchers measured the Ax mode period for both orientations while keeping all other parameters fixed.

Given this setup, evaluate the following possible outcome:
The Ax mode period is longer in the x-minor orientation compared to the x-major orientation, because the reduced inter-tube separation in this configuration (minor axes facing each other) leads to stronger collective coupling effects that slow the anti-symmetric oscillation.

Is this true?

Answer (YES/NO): NO